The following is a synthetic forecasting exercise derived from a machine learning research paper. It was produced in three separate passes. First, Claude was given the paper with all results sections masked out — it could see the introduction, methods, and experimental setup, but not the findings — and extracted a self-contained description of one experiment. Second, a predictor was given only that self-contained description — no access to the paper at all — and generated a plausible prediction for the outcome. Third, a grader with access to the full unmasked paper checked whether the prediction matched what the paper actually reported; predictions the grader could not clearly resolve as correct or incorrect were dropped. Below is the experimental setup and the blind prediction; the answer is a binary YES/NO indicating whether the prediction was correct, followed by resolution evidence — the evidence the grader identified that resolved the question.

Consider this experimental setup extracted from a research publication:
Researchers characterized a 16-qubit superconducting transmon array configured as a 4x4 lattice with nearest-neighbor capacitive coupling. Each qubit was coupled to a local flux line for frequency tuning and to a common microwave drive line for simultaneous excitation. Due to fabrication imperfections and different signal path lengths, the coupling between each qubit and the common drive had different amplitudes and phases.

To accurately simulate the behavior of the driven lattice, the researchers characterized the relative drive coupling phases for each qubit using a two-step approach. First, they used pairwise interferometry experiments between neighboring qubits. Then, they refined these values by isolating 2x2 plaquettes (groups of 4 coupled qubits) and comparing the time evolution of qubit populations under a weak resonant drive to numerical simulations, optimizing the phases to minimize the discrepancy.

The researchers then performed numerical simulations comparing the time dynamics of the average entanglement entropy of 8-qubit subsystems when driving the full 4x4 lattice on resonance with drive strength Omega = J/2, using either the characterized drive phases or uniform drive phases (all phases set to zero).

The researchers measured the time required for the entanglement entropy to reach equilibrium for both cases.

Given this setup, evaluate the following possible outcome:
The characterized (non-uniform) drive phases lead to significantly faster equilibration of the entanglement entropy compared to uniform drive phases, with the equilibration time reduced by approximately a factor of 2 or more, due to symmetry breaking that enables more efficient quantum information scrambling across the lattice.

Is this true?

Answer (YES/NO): YES